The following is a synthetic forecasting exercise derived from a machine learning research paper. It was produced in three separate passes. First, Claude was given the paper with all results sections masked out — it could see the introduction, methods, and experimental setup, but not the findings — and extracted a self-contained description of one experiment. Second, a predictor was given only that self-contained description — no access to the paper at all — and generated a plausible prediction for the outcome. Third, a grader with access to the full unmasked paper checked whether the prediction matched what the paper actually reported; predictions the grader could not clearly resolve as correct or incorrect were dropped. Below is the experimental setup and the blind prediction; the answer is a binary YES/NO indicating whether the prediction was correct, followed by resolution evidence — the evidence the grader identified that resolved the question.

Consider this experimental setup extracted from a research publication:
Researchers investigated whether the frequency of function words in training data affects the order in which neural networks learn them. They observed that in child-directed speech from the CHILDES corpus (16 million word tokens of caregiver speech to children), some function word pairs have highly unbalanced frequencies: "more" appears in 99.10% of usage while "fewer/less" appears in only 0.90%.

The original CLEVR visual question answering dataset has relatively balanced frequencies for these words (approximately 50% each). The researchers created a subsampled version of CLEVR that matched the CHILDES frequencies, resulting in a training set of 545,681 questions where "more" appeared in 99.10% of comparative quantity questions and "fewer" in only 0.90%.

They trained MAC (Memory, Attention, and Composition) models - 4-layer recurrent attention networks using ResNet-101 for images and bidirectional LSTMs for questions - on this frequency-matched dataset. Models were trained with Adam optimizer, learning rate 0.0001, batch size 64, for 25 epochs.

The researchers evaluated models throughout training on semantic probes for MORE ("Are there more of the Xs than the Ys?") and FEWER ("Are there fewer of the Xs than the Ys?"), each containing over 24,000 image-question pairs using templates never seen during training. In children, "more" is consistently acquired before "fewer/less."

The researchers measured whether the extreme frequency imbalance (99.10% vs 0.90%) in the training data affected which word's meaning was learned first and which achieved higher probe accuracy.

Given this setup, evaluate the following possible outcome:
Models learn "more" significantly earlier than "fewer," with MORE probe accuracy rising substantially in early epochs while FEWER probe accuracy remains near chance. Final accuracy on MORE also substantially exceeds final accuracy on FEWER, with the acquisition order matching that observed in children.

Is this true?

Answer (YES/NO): YES